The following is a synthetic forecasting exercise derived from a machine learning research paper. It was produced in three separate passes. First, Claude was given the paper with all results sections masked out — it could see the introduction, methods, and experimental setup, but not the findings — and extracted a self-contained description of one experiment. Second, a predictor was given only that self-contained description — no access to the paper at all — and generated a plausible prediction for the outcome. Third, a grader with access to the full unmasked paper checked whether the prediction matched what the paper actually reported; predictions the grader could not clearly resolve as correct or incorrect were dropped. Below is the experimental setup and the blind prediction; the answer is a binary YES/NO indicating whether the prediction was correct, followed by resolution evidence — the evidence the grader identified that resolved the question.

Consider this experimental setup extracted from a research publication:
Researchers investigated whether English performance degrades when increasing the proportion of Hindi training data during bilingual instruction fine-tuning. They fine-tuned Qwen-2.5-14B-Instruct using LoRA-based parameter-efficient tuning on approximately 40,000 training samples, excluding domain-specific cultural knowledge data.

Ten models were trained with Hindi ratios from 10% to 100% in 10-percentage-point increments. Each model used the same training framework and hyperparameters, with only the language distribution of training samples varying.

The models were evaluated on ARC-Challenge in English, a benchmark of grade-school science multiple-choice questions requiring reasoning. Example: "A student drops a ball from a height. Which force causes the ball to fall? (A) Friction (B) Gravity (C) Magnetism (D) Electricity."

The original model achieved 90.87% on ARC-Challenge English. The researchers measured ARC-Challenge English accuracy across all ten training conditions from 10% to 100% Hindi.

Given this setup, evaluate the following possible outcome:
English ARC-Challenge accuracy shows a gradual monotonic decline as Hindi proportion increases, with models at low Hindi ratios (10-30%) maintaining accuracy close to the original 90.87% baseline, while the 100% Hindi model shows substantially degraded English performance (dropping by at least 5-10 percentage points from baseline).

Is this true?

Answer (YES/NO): NO